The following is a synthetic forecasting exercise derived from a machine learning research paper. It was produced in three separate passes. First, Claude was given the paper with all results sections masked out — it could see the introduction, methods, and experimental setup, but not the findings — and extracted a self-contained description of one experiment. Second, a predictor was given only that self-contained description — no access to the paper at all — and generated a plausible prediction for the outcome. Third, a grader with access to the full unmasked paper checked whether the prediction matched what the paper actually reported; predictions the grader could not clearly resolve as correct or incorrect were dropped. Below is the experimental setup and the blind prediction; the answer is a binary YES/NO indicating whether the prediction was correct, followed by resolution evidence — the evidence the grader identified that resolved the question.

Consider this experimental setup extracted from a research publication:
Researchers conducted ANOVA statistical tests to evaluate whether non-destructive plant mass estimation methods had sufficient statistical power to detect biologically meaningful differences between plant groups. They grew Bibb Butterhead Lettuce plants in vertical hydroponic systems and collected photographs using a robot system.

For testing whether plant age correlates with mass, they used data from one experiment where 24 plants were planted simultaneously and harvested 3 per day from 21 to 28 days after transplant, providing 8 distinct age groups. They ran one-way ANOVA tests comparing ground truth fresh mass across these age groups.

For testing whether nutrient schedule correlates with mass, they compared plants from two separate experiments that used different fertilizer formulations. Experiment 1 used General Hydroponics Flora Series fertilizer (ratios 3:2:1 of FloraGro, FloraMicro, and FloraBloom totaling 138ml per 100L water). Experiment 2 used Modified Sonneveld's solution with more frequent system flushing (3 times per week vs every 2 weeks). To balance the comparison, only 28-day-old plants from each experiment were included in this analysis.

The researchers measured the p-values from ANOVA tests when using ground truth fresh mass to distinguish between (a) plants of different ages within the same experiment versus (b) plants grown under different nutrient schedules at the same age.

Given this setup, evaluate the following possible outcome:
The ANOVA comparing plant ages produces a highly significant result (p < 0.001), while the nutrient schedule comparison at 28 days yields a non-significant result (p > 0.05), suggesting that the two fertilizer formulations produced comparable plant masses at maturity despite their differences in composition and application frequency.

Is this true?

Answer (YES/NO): NO